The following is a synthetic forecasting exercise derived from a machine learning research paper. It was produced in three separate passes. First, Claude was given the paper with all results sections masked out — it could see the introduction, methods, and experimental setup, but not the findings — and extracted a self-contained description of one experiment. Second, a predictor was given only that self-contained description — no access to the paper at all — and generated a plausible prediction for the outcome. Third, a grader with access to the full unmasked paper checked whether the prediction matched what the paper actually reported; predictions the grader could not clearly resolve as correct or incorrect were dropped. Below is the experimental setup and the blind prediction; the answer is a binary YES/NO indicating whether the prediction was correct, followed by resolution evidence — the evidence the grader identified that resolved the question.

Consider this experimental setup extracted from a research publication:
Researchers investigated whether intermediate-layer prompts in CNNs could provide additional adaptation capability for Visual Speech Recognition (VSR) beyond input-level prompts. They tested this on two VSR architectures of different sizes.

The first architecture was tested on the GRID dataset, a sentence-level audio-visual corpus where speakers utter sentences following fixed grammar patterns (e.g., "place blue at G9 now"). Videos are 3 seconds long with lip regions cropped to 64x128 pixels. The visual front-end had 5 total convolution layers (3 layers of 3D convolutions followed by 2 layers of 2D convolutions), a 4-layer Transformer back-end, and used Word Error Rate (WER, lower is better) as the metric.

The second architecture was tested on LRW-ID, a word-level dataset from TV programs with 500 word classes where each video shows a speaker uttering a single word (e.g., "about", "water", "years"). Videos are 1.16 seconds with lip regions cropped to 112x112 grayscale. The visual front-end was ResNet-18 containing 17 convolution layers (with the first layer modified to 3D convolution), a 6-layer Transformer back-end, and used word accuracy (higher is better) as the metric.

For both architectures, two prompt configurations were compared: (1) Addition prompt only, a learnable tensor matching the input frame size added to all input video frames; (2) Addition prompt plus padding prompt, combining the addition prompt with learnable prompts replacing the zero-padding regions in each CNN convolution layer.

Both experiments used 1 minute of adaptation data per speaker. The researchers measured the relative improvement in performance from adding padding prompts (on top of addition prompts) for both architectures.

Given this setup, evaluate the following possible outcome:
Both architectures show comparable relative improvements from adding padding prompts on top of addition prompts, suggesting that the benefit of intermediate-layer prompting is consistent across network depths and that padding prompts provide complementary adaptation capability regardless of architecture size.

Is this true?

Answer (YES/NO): NO